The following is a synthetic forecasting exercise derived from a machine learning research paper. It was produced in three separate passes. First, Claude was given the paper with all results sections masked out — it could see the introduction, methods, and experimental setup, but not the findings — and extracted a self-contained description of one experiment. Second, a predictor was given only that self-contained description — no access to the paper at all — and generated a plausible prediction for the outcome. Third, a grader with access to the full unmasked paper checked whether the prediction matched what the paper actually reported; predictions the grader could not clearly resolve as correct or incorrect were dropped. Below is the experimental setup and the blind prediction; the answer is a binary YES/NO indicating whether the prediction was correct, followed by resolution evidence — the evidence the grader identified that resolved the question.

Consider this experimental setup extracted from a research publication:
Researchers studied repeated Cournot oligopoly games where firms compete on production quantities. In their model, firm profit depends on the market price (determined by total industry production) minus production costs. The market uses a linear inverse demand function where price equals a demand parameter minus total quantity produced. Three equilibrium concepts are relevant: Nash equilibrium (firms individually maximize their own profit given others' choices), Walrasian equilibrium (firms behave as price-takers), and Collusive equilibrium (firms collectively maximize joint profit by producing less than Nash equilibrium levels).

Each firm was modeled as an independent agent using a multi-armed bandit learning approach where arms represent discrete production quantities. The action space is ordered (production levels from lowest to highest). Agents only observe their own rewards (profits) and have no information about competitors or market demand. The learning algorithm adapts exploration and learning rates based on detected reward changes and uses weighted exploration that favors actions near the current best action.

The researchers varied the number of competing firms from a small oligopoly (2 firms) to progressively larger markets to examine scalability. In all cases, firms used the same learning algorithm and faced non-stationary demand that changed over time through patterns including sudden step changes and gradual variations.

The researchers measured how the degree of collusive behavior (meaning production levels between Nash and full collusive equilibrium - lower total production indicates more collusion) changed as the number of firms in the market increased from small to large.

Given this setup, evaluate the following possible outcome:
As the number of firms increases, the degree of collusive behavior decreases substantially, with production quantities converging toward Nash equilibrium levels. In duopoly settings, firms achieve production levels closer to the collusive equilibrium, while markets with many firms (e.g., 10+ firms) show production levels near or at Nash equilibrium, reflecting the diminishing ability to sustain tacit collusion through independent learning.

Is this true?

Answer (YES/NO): NO